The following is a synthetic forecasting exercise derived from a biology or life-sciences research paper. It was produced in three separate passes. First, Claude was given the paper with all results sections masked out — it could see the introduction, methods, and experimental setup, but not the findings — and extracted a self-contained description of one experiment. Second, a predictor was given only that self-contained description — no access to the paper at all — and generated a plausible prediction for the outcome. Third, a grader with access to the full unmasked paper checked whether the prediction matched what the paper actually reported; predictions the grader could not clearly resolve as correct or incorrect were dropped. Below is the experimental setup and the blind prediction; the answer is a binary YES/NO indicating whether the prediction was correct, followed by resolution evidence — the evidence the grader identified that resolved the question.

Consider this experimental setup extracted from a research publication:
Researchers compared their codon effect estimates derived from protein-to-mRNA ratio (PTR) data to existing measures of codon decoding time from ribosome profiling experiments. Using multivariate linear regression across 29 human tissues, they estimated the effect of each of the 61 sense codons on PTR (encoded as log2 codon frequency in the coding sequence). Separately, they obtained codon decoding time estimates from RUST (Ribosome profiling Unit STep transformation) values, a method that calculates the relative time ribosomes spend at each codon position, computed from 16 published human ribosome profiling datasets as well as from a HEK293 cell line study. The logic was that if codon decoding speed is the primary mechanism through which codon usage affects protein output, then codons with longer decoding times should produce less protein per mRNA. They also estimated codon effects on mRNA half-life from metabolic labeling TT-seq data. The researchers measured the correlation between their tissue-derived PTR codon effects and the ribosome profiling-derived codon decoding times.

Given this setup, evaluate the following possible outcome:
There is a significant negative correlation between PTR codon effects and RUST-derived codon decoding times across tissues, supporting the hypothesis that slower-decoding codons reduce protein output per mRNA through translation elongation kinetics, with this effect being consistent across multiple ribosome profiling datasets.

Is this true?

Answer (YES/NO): YES